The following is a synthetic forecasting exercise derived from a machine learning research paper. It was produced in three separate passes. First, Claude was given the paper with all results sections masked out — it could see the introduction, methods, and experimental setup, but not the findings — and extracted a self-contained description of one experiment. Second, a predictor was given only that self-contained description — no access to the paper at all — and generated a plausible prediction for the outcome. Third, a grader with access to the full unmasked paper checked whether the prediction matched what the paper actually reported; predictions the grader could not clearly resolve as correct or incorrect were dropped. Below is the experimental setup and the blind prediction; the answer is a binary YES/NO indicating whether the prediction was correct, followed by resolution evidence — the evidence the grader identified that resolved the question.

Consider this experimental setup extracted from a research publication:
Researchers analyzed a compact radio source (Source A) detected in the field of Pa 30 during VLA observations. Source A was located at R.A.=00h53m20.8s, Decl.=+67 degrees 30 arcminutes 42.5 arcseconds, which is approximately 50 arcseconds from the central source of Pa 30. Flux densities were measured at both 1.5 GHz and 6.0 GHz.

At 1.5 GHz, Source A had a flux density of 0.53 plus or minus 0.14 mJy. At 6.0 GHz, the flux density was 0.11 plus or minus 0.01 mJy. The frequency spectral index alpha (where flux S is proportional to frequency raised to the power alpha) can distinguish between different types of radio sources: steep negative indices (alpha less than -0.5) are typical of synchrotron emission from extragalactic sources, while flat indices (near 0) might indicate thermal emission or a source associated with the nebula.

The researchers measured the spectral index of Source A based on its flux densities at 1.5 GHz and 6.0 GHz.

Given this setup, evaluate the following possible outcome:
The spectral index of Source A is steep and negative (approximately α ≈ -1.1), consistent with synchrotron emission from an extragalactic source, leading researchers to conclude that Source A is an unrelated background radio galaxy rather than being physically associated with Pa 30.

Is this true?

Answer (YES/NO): YES